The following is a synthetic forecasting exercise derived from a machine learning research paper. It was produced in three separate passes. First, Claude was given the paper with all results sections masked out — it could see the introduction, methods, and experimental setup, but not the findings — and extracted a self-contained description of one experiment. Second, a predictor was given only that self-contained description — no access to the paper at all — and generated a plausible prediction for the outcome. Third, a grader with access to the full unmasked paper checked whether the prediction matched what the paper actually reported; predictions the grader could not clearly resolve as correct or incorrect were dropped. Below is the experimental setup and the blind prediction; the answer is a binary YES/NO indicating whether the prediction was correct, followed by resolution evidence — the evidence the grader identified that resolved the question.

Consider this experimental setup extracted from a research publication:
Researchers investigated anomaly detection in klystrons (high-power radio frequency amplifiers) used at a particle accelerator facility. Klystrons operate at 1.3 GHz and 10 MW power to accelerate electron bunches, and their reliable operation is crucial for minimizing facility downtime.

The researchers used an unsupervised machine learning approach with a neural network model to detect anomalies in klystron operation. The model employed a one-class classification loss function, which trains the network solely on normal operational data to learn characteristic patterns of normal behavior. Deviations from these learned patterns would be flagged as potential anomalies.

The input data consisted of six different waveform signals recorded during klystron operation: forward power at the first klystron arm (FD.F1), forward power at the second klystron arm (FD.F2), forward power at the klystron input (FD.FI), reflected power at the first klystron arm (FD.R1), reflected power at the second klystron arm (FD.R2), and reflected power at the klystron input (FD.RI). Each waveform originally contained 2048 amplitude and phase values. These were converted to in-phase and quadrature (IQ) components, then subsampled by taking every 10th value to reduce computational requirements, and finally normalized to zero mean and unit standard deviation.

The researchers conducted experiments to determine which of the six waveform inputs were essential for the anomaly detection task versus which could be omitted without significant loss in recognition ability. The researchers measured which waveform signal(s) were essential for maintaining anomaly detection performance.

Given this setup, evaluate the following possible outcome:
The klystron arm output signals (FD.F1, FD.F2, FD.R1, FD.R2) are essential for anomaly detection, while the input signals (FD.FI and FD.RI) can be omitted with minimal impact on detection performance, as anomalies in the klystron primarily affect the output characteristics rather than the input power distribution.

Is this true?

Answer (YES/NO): NO